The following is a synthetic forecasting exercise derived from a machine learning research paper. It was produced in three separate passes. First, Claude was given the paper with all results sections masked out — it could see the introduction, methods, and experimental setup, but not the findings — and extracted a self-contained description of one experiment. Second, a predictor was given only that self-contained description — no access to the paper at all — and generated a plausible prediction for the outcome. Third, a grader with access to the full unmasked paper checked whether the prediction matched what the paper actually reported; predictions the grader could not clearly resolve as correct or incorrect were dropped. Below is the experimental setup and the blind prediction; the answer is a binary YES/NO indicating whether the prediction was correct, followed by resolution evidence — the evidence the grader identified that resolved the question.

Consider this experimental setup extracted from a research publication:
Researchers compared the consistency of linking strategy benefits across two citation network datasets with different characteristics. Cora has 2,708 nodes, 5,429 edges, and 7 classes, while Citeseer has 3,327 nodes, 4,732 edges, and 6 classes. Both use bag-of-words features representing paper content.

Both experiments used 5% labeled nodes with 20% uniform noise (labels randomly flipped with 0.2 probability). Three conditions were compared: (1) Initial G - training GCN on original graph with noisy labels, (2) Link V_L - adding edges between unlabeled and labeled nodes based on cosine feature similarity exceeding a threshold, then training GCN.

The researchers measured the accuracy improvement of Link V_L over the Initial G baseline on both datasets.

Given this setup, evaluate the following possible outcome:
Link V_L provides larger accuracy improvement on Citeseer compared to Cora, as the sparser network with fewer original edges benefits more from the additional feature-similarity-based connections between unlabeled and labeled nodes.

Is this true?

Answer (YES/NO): YES